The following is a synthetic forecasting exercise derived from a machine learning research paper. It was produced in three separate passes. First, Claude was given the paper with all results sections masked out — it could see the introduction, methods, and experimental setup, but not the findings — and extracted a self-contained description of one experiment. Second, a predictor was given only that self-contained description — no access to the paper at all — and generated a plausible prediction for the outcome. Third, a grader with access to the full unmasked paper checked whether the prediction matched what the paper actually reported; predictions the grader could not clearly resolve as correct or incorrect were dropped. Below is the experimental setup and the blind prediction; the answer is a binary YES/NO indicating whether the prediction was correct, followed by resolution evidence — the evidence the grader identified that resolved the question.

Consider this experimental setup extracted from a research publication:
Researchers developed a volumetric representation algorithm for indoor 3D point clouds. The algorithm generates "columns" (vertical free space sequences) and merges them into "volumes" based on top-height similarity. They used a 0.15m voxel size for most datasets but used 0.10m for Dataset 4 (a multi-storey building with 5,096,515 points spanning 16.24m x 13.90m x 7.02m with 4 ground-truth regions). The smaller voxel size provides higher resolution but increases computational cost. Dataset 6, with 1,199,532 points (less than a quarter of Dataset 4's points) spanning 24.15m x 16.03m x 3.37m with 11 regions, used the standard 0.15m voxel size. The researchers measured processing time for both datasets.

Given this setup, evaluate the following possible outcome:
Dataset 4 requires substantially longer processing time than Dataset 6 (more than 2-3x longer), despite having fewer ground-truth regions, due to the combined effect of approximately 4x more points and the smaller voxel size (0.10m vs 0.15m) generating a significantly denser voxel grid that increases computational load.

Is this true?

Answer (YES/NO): NO